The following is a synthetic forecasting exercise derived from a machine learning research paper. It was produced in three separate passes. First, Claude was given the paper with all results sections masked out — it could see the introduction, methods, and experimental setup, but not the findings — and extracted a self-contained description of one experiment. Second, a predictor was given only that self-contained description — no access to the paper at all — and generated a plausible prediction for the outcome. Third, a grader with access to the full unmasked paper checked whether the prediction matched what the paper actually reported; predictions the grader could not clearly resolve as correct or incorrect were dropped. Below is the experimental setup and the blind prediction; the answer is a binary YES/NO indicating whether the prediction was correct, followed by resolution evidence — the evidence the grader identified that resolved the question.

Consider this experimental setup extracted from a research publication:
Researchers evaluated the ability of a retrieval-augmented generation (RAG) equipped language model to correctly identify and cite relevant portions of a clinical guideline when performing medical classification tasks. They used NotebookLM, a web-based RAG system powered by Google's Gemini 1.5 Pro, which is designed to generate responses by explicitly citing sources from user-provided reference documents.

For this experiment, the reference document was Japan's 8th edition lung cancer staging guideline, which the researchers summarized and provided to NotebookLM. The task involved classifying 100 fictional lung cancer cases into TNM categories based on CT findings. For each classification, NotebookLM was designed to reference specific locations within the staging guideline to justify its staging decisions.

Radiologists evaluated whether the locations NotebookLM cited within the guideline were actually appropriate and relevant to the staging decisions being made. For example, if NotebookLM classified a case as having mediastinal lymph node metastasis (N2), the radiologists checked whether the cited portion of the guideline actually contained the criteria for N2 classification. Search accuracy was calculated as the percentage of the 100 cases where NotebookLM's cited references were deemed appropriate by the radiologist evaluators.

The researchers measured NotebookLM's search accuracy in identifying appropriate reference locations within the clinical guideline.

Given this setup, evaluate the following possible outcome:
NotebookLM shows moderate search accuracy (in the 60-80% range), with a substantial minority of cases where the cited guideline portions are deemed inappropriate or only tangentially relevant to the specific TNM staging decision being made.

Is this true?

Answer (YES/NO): NO